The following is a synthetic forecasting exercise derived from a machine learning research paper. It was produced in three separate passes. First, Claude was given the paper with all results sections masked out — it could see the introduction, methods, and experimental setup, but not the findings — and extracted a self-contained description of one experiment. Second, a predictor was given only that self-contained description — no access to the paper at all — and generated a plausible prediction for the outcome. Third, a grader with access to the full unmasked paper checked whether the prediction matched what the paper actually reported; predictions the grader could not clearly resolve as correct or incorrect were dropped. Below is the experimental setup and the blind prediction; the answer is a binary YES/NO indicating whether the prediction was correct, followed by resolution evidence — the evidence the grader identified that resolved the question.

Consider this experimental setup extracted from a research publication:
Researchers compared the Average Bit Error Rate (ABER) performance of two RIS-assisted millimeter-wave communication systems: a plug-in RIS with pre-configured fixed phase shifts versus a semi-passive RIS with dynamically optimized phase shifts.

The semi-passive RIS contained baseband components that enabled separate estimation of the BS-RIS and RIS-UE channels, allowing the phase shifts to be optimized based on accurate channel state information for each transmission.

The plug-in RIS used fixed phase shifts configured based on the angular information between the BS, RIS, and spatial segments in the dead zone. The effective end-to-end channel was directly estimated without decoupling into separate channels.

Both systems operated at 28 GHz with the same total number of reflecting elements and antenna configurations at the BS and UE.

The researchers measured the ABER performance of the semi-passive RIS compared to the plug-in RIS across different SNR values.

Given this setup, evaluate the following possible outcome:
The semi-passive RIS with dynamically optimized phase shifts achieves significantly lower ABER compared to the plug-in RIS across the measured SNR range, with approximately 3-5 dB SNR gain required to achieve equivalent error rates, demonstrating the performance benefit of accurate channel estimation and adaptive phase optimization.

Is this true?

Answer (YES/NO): NO